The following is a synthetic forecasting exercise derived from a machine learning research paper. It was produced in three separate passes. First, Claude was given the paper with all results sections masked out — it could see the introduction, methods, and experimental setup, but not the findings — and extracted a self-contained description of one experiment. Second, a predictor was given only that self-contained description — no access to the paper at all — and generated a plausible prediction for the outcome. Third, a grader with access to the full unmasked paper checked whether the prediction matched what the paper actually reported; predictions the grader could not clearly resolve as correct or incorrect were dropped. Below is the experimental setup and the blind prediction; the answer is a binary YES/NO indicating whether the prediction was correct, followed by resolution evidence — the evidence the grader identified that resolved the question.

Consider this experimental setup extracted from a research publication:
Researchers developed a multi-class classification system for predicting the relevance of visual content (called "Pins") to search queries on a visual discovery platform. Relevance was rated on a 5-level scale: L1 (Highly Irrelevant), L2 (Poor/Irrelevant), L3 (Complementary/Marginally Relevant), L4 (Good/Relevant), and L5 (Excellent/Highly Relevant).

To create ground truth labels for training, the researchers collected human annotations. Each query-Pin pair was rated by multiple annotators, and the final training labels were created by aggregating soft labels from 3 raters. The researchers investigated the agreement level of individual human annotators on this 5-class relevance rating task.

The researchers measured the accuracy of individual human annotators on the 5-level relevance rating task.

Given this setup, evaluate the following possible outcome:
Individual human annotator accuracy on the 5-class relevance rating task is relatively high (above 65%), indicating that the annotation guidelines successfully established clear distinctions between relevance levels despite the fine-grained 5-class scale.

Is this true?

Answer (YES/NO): YES